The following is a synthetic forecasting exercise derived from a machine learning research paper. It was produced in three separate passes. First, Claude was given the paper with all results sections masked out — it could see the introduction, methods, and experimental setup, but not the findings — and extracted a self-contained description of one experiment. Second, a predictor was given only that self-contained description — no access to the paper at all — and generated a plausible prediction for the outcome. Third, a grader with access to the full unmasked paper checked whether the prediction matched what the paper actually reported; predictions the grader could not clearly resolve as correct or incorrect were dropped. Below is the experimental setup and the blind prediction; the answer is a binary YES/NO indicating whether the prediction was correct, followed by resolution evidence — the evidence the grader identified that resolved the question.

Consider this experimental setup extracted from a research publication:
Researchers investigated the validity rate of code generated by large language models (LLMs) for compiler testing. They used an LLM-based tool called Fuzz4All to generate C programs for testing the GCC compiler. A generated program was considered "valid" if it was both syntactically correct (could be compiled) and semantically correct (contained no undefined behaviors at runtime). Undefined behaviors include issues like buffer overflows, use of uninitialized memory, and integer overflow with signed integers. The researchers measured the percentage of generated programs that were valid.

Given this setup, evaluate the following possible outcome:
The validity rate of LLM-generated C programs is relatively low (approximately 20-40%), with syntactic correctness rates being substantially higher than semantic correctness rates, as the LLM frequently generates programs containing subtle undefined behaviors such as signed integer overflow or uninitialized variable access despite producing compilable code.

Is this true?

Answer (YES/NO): YES